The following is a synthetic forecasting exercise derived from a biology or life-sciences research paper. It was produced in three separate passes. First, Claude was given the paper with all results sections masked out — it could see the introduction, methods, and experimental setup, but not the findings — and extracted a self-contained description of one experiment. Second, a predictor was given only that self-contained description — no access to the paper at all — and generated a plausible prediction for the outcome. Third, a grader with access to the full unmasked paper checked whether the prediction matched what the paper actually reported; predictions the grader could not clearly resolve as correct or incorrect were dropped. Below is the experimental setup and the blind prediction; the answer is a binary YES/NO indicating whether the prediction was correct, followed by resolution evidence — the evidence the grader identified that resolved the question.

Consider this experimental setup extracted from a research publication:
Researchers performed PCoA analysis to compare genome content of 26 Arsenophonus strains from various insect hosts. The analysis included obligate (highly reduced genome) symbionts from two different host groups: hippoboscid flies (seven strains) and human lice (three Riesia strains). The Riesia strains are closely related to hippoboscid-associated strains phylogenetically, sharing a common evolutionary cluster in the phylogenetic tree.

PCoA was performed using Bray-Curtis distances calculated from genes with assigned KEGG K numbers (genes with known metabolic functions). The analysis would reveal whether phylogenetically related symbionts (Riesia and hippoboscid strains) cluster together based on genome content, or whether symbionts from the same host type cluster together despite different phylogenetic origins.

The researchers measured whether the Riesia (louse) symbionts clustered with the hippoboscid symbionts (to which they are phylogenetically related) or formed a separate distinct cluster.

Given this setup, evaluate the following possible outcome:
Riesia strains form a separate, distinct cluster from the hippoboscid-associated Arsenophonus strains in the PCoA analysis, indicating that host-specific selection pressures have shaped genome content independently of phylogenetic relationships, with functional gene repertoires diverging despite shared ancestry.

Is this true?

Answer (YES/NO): YES